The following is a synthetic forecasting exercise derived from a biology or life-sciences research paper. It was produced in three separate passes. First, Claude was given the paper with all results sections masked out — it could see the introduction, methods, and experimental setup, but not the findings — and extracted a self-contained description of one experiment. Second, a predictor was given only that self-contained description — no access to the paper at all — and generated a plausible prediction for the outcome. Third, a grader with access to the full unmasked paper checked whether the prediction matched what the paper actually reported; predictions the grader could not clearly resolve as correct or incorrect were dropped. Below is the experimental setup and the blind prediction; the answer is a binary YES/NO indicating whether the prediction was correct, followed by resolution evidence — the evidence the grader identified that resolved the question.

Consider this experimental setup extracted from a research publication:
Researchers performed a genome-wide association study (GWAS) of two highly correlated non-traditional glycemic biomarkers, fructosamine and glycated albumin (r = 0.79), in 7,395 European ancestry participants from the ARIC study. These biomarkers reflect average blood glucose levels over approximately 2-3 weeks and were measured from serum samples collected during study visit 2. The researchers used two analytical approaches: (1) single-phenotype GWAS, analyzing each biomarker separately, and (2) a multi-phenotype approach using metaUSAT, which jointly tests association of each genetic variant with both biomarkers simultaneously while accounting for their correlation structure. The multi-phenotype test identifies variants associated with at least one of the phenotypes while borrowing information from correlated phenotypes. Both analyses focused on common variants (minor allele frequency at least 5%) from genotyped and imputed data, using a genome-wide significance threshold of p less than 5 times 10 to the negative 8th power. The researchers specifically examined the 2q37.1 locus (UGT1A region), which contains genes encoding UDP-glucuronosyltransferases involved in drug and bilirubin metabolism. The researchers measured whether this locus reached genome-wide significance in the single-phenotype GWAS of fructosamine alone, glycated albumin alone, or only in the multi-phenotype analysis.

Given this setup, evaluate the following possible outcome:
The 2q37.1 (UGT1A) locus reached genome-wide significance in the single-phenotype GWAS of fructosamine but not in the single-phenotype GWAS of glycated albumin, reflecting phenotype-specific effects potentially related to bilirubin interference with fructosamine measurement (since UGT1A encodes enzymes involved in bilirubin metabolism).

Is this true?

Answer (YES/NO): NO